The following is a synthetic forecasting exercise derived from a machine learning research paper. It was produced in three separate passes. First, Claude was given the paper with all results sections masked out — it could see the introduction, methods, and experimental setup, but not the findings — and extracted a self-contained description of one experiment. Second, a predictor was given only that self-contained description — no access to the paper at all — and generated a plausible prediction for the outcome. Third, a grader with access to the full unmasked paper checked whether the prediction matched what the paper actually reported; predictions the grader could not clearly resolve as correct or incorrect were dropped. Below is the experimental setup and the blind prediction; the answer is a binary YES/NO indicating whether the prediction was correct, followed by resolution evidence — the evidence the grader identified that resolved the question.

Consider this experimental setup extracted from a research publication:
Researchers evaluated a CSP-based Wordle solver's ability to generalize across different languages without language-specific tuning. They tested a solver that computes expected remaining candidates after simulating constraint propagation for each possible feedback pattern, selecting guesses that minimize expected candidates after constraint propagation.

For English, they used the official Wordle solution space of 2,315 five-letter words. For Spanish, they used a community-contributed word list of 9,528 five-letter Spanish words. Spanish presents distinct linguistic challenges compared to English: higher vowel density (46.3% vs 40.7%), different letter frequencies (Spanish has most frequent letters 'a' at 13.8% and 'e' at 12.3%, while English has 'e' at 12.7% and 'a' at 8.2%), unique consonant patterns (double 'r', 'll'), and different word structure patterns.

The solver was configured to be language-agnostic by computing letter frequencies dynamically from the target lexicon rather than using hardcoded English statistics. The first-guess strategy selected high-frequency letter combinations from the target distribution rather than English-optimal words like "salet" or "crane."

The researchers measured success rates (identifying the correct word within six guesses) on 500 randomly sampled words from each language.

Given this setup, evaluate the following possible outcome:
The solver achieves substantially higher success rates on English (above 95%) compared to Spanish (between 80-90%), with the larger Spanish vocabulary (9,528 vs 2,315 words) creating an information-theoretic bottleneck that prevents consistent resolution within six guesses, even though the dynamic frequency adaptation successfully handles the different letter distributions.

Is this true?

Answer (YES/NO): NO